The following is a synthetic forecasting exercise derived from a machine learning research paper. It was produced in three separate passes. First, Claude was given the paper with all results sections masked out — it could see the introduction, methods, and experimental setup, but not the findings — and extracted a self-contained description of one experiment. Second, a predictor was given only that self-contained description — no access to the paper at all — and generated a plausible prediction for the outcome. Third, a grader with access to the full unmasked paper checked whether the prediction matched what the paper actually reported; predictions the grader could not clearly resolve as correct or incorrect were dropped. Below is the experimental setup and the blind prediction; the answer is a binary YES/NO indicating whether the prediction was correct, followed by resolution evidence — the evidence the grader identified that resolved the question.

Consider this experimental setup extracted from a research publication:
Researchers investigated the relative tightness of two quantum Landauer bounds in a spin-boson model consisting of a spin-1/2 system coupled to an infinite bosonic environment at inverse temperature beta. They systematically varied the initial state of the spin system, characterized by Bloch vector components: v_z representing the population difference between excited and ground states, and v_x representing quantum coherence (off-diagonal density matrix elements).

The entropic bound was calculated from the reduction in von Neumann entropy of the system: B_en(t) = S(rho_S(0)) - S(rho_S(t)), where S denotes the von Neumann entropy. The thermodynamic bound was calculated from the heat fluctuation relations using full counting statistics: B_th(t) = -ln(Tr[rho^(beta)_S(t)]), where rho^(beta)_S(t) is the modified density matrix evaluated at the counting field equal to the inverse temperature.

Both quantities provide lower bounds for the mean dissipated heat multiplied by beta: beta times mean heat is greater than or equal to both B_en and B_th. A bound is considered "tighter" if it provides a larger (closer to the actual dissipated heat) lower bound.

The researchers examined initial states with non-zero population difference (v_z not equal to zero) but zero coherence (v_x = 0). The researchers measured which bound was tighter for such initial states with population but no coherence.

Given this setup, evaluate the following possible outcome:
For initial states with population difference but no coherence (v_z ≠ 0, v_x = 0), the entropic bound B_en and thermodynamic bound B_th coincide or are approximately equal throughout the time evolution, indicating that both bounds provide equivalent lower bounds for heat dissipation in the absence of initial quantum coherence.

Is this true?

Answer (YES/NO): NO